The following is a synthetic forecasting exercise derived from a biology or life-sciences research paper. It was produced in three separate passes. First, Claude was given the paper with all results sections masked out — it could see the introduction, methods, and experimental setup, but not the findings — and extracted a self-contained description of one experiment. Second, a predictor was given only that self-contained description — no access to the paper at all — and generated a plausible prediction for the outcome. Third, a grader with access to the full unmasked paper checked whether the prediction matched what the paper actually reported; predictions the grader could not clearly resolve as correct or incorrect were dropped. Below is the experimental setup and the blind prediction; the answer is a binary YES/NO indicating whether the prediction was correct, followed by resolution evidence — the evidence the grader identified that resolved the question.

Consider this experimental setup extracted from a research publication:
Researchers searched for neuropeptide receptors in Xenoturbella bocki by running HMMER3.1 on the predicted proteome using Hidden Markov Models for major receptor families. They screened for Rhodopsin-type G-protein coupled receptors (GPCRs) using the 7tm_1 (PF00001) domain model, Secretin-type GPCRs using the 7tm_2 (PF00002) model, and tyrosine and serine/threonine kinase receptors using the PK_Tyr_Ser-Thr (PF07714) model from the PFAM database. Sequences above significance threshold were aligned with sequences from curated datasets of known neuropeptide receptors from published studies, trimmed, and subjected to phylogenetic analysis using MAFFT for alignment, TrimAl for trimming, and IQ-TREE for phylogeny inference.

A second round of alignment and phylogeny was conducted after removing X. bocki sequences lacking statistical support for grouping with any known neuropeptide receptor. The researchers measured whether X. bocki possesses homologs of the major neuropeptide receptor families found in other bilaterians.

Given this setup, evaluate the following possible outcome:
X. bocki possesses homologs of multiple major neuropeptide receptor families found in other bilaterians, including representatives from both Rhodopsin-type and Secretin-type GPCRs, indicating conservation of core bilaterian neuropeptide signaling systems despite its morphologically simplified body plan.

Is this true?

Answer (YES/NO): YES